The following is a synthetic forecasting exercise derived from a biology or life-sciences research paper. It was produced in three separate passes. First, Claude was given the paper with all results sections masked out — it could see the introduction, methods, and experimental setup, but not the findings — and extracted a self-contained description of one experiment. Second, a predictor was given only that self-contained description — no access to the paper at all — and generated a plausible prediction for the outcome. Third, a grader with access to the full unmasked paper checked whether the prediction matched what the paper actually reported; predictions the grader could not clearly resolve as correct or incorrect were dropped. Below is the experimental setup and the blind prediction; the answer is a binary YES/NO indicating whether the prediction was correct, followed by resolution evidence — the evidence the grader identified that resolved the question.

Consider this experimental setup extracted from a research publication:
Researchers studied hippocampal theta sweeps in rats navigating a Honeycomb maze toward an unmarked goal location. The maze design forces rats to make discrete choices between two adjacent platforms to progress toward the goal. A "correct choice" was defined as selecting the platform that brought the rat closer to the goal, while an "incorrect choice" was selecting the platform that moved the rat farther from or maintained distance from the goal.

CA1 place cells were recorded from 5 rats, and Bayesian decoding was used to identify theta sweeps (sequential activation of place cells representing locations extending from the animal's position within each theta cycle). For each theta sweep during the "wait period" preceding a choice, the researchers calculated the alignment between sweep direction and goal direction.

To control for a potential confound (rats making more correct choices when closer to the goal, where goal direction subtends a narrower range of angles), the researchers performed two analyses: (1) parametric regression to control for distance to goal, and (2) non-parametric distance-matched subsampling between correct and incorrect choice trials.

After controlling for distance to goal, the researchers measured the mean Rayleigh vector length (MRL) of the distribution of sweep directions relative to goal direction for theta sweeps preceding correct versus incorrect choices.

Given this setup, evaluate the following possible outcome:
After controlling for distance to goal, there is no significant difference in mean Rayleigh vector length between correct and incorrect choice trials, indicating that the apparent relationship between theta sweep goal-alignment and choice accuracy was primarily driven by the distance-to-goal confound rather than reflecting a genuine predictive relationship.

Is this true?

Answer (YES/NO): NO